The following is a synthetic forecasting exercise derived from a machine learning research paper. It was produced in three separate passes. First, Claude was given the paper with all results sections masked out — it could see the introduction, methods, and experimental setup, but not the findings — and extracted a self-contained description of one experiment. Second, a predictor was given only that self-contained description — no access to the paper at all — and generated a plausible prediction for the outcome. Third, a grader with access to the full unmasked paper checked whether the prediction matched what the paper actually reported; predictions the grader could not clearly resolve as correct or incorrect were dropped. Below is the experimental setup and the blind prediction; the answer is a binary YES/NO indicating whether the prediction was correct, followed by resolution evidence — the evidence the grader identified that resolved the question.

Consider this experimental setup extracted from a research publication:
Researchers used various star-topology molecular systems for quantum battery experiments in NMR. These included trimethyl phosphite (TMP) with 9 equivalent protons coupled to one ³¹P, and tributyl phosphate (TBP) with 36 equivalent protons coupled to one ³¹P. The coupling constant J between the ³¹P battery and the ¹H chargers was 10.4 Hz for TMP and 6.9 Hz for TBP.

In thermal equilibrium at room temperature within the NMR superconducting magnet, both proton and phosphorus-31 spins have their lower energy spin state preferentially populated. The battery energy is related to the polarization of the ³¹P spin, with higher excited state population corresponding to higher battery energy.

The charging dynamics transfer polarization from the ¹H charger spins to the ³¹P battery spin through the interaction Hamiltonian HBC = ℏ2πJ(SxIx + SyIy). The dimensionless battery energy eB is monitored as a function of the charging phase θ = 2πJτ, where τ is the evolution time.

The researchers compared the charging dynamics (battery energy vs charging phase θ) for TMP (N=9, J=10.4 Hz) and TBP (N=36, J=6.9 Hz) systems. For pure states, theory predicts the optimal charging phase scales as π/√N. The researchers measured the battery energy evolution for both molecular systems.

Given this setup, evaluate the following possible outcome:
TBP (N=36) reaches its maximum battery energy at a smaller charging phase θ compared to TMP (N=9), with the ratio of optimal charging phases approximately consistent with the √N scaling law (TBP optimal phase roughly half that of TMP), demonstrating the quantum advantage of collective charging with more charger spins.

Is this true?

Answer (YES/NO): YES